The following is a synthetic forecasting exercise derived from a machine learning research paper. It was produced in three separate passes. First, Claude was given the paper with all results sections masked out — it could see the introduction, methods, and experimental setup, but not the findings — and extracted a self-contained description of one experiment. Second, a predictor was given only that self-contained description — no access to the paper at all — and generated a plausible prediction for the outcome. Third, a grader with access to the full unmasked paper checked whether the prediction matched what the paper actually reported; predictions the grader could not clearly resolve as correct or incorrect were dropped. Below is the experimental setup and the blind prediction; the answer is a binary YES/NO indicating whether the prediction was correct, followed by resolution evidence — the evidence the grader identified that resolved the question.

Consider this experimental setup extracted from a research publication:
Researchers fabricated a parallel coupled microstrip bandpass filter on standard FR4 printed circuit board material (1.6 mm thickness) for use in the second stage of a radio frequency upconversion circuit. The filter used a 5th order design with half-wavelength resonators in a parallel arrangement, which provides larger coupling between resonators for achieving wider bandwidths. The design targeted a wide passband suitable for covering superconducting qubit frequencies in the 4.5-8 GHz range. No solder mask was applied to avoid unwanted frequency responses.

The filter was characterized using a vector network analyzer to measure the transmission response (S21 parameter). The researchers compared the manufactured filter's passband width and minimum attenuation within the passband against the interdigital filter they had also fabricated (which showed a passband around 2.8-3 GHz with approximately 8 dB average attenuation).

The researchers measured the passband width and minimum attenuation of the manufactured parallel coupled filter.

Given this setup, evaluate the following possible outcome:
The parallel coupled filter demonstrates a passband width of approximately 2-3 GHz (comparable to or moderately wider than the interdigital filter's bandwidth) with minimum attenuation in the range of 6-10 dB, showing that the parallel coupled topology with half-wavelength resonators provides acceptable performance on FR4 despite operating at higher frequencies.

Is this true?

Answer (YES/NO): NO